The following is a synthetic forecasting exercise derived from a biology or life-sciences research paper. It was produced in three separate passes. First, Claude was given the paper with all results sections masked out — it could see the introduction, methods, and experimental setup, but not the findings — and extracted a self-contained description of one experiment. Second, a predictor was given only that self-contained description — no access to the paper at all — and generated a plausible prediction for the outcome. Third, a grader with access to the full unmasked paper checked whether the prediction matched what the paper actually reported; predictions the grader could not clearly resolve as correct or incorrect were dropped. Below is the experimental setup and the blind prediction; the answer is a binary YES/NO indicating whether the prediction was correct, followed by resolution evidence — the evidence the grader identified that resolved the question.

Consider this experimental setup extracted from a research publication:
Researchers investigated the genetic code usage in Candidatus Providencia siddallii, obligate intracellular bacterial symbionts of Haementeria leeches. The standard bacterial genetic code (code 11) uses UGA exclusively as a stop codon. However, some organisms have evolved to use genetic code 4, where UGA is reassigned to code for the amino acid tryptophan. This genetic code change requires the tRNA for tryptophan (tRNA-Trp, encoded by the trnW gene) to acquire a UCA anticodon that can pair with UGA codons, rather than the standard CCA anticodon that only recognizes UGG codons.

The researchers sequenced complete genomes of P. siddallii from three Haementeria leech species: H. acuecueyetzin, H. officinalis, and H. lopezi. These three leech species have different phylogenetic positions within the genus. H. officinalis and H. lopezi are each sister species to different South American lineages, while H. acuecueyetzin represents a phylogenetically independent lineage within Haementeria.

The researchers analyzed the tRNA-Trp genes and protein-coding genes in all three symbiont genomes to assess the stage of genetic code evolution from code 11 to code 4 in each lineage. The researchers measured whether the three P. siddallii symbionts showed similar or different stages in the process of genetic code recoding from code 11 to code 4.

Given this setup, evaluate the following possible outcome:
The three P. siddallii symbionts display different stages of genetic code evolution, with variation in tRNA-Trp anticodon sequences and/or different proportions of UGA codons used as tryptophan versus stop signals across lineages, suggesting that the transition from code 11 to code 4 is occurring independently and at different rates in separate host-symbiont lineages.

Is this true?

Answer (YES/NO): YES